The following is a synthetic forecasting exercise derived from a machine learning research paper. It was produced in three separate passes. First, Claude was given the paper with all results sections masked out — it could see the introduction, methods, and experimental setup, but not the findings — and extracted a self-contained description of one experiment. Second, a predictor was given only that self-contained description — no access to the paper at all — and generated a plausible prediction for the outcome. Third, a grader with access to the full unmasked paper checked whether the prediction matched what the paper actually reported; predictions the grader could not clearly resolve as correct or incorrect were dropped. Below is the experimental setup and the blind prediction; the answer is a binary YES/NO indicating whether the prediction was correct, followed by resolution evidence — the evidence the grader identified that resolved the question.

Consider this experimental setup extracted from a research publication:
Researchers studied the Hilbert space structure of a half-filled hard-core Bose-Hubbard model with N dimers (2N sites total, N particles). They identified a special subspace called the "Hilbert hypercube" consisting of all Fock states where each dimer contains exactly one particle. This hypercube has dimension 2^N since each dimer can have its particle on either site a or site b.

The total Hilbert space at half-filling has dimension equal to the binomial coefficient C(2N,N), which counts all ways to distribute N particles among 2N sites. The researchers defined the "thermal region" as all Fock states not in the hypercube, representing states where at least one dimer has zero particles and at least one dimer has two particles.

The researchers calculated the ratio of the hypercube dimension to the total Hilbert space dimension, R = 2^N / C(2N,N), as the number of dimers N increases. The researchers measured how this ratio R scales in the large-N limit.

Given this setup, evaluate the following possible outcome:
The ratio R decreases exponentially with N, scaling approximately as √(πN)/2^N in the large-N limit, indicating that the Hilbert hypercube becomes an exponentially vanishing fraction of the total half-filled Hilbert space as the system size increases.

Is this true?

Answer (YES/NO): YES